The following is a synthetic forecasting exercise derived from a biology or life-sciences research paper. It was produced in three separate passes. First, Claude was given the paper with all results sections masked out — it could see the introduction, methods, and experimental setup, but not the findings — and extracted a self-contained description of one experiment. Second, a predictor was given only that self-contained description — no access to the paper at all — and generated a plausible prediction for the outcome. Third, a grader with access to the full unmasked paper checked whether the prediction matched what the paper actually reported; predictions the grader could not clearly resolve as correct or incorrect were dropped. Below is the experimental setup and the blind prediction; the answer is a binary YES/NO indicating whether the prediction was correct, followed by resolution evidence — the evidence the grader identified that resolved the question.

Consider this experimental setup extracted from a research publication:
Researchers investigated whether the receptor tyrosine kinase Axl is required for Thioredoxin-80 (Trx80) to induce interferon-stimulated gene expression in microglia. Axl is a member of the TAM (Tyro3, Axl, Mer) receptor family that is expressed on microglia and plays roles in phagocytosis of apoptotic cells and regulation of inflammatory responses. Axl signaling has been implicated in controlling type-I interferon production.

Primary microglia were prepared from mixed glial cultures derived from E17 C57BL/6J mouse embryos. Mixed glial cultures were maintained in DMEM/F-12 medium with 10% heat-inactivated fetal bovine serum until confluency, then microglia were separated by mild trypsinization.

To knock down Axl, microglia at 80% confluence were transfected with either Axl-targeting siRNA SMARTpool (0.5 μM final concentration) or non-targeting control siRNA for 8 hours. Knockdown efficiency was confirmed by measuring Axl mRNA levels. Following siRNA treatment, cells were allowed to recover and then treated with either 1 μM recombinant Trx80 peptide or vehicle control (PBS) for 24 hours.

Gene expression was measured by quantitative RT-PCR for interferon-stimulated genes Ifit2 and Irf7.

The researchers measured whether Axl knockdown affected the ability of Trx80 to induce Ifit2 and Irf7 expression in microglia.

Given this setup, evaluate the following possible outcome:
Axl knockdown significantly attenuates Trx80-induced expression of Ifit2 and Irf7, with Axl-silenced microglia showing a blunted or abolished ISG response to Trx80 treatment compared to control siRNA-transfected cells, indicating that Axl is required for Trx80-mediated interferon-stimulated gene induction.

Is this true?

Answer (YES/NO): NO